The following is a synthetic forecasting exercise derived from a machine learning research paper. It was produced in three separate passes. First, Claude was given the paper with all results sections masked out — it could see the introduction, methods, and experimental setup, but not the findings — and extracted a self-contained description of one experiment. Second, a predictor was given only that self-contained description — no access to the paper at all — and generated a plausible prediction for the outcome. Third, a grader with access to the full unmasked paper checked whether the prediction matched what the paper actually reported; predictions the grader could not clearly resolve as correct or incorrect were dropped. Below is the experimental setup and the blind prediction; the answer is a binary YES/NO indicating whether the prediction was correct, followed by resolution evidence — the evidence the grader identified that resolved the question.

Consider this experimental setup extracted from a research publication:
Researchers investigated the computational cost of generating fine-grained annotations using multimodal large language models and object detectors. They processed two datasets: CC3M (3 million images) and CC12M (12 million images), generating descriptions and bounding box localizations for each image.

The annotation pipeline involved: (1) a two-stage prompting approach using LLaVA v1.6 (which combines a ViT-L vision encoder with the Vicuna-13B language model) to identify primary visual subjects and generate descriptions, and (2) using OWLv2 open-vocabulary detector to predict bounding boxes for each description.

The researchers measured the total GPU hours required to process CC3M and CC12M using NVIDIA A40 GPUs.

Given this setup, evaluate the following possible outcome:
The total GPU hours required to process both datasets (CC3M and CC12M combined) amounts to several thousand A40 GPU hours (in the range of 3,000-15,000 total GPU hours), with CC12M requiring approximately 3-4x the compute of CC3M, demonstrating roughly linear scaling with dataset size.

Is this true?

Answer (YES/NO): NO